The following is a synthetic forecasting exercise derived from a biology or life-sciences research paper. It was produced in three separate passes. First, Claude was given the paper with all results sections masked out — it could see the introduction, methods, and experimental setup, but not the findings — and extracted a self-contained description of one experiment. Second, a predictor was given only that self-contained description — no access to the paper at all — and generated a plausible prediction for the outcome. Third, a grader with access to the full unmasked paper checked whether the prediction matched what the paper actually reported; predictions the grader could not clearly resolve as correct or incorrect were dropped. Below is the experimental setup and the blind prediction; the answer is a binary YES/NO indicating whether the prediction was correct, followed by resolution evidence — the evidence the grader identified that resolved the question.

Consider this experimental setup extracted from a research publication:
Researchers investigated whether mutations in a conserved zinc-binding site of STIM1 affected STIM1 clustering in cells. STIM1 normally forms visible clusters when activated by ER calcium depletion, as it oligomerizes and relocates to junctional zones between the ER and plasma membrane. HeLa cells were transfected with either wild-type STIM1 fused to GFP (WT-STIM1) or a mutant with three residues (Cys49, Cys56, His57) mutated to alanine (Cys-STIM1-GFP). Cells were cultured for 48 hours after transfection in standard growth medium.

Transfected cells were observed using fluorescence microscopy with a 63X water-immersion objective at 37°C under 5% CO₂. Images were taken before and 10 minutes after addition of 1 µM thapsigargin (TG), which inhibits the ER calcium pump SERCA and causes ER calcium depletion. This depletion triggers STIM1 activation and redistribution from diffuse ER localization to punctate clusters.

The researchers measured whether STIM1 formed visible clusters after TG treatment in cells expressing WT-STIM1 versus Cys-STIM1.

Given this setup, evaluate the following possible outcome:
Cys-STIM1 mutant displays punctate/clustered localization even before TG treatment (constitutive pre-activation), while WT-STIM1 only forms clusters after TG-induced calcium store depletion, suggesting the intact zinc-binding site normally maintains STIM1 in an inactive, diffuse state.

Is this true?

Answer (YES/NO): NO